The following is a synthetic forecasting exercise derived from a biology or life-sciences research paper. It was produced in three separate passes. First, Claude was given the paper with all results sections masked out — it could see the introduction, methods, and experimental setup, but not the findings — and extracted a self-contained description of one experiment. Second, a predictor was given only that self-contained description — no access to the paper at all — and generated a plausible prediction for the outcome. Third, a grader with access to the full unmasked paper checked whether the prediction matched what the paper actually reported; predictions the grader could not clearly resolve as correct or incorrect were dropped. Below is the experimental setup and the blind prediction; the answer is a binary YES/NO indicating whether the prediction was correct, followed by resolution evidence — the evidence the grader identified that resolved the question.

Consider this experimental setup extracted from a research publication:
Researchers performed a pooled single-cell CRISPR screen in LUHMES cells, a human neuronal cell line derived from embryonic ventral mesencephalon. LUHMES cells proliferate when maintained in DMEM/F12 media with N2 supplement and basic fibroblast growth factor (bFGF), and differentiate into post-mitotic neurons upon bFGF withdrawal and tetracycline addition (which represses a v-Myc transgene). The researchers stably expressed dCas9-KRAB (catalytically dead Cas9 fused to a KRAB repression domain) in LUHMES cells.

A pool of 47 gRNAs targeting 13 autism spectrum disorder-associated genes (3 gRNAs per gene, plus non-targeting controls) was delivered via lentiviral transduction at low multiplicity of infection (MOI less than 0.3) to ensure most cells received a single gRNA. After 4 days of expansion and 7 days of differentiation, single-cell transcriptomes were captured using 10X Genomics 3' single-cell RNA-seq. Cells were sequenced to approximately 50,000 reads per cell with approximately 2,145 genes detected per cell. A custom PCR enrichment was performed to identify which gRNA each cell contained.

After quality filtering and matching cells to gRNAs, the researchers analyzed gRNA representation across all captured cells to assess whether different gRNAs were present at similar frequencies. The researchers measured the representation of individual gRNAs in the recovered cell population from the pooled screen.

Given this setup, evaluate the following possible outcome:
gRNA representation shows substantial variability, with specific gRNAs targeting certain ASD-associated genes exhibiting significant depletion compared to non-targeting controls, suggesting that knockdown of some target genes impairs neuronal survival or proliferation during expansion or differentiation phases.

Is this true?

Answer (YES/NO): YES